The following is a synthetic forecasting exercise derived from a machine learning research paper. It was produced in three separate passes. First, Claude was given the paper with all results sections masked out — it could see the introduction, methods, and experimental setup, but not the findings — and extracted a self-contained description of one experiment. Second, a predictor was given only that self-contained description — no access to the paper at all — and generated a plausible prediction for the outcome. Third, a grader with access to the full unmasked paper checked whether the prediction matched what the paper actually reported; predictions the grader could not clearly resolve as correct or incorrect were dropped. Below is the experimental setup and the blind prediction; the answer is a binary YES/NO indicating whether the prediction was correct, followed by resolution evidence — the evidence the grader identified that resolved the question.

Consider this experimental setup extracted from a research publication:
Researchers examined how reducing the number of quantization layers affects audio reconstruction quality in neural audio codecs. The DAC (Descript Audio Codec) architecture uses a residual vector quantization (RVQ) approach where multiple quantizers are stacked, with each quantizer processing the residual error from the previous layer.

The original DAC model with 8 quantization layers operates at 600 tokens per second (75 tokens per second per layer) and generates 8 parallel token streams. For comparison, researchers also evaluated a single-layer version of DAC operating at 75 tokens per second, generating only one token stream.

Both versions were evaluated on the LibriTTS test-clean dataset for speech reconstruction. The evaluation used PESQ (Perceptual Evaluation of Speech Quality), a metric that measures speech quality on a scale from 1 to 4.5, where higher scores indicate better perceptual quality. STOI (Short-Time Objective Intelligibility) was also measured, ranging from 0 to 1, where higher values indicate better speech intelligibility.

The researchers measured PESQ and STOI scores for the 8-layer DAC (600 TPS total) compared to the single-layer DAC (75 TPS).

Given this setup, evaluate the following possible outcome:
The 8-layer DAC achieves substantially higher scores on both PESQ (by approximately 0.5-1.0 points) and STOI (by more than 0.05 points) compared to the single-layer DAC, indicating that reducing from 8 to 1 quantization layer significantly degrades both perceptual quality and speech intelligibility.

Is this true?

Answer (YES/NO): NO